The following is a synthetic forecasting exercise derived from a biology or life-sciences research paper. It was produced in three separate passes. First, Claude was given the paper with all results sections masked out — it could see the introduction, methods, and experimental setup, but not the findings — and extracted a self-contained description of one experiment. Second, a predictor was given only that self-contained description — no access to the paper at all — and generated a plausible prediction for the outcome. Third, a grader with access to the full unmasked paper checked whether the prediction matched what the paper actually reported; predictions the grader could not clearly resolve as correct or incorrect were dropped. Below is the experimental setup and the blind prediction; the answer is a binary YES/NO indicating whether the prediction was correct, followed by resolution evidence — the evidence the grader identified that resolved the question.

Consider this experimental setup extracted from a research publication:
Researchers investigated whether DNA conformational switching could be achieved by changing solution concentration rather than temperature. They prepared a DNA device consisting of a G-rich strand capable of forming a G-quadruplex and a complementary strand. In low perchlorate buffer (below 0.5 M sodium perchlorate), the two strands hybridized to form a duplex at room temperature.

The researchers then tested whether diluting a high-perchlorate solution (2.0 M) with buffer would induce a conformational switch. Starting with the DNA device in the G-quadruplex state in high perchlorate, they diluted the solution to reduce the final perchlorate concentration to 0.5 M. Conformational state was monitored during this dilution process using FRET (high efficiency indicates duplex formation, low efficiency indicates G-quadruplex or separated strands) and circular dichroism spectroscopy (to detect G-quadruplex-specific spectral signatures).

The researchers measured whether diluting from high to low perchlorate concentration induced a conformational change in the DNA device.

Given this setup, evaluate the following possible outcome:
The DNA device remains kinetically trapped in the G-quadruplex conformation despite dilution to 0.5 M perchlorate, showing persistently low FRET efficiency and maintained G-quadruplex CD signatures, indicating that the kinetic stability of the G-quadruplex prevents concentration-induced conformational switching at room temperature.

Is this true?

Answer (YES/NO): NO